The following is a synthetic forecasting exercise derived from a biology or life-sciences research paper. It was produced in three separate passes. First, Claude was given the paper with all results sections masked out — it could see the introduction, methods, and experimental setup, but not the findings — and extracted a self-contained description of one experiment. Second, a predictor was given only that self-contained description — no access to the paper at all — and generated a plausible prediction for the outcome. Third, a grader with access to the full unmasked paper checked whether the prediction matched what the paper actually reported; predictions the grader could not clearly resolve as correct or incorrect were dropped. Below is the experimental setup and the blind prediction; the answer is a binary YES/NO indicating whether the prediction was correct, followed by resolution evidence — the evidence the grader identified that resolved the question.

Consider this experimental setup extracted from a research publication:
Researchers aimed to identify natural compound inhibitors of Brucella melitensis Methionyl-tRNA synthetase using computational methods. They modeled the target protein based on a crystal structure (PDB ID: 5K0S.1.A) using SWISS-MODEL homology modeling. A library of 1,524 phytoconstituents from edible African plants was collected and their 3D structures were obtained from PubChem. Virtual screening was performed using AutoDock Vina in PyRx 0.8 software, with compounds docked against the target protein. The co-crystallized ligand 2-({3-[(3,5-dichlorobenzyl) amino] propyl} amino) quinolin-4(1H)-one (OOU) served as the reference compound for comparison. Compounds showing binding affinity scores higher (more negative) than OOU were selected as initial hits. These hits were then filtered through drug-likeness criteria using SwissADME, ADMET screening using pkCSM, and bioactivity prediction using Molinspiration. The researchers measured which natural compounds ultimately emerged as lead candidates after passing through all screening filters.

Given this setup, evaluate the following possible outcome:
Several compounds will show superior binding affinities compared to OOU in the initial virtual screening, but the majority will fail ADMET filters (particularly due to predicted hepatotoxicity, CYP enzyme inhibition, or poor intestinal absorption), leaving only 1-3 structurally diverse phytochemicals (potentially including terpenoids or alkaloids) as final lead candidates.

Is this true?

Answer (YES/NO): YES